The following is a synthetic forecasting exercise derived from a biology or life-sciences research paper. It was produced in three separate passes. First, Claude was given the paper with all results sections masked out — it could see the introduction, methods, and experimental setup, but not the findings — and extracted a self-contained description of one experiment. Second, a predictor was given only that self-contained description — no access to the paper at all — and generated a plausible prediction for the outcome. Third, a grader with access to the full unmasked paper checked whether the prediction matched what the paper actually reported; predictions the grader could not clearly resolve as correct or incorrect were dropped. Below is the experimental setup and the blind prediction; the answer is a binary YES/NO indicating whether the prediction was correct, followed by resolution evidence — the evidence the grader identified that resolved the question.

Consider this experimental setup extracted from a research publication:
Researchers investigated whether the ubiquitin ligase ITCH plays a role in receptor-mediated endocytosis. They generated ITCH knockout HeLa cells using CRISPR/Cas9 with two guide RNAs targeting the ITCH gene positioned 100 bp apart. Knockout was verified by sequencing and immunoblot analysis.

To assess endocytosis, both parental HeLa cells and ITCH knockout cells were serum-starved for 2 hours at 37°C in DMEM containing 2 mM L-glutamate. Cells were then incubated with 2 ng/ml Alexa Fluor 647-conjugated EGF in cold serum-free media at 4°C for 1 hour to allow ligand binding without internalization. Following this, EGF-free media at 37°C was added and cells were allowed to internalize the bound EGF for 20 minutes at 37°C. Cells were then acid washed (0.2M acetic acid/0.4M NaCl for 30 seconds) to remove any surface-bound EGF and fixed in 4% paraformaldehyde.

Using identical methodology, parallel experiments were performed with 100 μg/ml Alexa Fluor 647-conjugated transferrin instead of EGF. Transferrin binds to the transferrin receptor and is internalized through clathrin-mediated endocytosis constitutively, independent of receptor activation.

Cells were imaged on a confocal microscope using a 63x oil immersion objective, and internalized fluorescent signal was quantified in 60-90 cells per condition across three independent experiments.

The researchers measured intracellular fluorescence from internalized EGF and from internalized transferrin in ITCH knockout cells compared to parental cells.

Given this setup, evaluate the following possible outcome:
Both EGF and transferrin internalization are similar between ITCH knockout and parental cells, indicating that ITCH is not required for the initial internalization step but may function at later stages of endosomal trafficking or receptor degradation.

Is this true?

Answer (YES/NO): NO